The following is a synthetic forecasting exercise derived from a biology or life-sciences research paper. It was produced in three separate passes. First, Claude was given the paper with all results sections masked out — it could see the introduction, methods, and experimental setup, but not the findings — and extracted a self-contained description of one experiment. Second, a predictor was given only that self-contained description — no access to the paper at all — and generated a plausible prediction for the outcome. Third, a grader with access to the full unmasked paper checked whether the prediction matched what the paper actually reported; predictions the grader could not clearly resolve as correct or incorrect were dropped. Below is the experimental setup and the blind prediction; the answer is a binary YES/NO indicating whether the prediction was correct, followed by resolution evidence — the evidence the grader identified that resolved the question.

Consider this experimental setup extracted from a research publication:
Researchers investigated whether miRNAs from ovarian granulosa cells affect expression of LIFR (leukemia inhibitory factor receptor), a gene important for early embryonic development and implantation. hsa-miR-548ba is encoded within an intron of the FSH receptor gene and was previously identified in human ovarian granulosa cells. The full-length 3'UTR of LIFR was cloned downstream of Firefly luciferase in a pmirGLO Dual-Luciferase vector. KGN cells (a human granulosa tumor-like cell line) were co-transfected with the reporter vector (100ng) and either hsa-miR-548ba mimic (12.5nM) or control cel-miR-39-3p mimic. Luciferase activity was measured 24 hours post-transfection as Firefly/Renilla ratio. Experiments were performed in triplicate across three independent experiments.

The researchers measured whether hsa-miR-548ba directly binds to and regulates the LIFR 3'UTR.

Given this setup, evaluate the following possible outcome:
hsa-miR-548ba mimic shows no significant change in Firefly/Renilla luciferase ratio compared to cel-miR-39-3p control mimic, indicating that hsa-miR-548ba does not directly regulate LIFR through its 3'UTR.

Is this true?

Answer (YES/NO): NO